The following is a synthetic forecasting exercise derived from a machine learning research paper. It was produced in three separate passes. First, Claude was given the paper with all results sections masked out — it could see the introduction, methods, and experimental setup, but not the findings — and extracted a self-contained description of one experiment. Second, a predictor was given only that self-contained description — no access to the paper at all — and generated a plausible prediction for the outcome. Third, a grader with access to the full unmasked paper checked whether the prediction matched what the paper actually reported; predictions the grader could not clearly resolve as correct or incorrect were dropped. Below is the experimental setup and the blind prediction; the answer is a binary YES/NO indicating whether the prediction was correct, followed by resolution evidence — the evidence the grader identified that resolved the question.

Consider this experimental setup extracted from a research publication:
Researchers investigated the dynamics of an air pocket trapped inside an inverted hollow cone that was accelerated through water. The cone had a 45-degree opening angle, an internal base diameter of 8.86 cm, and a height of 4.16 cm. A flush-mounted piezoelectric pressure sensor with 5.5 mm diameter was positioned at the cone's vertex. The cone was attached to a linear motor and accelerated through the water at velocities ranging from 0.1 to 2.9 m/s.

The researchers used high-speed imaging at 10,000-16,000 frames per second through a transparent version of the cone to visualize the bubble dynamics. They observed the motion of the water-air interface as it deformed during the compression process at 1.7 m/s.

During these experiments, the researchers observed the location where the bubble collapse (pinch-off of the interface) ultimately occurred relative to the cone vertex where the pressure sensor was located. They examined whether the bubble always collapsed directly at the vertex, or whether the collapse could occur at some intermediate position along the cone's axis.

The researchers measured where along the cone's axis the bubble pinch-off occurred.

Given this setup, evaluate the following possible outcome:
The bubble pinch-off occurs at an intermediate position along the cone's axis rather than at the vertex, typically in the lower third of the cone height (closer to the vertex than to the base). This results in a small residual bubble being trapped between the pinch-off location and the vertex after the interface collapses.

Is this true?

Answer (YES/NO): NO